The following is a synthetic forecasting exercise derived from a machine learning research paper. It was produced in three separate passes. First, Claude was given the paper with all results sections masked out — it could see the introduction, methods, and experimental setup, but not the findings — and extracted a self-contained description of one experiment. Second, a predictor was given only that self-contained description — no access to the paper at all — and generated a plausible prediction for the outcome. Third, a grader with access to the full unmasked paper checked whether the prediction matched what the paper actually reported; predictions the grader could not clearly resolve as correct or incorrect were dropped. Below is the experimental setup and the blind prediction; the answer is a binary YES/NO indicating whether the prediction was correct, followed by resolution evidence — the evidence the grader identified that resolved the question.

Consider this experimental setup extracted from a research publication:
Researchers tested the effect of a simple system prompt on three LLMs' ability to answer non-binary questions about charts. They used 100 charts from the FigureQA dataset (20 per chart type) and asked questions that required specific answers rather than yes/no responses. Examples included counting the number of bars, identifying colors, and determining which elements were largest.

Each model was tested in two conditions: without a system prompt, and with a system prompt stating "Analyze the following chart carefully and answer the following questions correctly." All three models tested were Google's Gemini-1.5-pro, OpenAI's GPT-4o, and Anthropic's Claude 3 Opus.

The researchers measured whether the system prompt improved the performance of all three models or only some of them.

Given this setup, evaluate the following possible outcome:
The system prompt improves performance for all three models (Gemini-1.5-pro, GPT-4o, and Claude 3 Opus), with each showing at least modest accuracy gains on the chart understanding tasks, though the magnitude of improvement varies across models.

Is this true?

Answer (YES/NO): YES